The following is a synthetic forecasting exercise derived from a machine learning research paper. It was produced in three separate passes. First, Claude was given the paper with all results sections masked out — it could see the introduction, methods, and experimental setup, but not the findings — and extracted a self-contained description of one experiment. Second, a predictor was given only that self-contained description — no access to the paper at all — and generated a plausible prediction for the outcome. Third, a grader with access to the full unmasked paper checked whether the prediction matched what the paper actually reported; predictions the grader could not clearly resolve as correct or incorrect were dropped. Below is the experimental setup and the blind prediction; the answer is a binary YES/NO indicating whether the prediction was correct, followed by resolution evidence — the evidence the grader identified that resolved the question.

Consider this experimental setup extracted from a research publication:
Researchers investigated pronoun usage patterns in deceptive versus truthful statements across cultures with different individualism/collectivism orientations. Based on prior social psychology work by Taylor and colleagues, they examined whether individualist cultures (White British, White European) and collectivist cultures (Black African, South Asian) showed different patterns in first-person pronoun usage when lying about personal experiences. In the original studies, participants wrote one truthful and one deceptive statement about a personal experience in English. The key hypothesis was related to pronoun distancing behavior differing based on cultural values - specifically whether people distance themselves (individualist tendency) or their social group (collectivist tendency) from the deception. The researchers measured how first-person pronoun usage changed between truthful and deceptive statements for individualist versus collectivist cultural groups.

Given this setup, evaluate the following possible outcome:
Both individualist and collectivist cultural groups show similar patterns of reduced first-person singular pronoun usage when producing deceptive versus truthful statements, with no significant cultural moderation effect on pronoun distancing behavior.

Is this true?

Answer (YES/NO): NO